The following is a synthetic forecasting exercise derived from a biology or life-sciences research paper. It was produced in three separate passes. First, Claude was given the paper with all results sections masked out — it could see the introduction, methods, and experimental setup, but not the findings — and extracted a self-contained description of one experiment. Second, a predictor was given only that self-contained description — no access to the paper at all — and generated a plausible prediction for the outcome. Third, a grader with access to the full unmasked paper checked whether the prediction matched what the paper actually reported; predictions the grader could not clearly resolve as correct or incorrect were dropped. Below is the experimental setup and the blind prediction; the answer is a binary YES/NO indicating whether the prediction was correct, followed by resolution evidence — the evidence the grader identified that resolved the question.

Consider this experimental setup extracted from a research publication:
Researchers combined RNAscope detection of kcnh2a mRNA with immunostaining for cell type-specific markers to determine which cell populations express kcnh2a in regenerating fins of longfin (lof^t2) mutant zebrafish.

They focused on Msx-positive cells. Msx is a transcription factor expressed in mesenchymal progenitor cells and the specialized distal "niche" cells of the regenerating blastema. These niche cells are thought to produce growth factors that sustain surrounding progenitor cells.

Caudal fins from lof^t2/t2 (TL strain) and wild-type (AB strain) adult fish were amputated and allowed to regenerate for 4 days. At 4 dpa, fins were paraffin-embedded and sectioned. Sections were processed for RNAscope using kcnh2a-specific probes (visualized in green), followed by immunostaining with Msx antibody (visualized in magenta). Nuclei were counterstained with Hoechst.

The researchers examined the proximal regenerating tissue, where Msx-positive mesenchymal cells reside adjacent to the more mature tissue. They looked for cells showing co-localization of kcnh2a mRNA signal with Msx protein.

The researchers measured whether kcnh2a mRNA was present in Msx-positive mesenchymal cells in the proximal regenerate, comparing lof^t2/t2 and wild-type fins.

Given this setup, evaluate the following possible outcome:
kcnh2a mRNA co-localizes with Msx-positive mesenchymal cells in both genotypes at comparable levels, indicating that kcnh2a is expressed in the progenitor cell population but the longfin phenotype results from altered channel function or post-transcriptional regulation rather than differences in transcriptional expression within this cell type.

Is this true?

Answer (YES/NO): NO